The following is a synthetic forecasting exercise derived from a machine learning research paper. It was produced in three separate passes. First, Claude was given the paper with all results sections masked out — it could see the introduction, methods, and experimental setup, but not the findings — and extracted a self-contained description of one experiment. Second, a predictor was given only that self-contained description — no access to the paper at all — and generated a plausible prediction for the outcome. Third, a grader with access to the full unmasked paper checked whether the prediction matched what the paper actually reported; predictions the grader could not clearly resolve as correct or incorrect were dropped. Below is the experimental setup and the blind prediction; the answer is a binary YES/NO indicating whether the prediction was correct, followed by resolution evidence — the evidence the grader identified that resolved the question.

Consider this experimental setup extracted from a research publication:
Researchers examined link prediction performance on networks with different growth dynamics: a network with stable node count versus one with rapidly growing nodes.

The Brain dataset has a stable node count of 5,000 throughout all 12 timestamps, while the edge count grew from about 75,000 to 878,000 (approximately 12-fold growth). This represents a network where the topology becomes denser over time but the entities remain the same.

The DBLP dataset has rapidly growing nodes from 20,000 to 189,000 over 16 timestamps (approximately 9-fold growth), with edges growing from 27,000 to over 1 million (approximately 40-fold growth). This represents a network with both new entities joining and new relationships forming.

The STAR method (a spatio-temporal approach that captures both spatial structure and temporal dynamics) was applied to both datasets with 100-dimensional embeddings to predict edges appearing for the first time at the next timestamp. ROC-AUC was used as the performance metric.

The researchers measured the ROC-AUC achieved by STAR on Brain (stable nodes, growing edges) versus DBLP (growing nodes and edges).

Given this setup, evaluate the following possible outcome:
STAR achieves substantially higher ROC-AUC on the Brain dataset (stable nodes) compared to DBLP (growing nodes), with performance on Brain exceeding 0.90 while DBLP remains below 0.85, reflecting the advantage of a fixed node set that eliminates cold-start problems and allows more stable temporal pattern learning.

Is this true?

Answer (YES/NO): NO